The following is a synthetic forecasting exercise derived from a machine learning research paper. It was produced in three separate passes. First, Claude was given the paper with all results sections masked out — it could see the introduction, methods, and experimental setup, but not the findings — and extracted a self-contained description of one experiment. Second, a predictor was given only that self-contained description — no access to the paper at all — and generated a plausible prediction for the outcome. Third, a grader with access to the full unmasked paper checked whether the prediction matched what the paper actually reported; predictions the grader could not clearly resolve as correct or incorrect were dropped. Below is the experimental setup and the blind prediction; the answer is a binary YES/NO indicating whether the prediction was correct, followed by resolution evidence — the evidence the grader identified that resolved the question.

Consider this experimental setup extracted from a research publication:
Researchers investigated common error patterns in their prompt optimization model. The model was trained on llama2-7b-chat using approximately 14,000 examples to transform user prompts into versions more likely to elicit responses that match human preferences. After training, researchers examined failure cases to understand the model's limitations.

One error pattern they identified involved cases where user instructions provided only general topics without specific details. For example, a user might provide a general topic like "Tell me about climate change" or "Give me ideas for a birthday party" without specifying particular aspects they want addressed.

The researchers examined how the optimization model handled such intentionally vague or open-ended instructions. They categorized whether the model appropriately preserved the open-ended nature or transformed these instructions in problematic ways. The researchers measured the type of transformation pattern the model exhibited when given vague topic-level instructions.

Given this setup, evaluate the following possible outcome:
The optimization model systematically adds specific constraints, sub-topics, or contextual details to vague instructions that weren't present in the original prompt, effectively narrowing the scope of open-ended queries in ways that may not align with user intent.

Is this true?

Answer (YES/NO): YES